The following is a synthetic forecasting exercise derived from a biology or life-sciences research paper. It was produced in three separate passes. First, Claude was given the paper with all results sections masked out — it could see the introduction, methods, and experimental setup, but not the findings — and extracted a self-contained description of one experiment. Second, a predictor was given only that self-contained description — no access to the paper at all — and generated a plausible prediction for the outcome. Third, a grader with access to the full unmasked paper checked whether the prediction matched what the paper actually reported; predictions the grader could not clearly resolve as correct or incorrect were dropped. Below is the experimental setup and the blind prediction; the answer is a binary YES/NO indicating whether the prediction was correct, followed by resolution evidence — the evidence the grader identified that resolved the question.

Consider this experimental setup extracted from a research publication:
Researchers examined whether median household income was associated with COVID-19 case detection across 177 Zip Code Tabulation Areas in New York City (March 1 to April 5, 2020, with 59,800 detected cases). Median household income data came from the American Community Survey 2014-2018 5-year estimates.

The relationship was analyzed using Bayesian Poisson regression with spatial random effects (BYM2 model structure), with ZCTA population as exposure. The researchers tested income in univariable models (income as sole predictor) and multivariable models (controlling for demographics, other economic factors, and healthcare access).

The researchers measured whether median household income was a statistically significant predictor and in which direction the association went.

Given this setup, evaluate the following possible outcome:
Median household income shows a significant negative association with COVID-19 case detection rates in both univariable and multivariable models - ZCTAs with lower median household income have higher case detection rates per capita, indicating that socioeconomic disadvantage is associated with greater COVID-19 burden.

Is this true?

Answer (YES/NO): NO